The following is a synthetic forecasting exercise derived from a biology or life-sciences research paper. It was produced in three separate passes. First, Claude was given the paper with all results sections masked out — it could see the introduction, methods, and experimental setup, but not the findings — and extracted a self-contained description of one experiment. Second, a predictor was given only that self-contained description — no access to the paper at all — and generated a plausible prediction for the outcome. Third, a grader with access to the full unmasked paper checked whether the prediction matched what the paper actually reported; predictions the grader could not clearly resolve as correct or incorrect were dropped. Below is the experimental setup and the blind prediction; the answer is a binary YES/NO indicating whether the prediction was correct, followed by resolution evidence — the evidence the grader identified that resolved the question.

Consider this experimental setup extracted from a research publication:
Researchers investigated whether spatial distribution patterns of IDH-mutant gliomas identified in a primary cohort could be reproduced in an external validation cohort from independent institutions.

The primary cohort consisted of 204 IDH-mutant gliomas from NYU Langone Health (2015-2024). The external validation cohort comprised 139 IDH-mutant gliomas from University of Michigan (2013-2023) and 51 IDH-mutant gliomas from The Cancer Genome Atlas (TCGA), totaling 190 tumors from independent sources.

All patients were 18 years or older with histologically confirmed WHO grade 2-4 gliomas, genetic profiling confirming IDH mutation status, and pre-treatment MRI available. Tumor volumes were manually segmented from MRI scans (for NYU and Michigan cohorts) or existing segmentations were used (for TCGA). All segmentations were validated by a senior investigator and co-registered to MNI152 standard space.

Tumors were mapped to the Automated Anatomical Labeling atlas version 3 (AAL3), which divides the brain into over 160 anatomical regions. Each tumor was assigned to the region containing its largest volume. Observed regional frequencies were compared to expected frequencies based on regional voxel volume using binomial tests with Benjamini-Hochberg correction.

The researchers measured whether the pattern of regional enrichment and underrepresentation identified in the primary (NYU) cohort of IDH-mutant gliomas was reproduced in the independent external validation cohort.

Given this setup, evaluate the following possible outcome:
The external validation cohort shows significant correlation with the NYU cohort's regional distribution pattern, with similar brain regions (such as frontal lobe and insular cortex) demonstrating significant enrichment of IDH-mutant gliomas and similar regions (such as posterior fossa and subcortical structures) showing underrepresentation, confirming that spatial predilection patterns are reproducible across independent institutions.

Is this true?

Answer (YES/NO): YES